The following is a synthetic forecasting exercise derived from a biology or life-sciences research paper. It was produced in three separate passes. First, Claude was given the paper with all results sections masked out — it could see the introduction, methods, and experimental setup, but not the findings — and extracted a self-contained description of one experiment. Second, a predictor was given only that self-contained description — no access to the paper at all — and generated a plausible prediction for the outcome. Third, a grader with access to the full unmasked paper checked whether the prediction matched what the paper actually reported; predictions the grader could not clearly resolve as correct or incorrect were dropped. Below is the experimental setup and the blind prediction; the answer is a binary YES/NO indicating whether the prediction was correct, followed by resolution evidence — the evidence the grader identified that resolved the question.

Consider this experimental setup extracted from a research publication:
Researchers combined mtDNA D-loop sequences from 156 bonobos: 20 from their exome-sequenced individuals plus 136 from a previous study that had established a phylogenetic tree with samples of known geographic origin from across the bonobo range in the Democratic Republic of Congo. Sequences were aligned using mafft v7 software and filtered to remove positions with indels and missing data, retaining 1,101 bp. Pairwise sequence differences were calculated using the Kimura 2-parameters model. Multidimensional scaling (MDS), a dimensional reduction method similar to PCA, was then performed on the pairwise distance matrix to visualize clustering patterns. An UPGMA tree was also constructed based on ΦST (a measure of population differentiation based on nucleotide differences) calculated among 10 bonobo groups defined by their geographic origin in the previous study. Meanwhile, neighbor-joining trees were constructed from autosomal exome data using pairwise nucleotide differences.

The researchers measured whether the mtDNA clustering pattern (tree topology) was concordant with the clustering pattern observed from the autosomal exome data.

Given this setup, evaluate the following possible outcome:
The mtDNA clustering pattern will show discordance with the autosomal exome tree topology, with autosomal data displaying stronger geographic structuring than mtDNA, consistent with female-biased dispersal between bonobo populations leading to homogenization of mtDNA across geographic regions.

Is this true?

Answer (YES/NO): NO